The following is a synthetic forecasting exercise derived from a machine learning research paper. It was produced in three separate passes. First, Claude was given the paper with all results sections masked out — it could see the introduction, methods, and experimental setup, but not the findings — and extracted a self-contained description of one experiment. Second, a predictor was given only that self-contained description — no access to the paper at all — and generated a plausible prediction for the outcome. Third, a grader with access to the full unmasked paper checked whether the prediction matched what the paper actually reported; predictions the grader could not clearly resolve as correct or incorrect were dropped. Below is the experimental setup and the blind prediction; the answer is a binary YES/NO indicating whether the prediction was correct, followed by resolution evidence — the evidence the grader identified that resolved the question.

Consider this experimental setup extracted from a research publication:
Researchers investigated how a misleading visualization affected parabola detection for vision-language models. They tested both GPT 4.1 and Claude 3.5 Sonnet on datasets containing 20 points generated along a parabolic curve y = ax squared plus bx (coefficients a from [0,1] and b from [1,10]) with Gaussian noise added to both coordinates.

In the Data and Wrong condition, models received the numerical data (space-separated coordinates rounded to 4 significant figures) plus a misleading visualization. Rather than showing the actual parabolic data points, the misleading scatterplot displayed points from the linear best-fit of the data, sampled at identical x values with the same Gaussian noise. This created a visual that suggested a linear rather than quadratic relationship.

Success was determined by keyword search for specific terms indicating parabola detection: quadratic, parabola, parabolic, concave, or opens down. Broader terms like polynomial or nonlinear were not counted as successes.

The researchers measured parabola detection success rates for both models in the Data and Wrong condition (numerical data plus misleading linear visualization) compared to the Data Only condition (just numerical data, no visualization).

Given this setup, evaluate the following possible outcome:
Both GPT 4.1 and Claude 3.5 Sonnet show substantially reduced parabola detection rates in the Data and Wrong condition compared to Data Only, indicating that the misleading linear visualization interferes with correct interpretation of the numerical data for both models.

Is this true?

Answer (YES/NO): YES